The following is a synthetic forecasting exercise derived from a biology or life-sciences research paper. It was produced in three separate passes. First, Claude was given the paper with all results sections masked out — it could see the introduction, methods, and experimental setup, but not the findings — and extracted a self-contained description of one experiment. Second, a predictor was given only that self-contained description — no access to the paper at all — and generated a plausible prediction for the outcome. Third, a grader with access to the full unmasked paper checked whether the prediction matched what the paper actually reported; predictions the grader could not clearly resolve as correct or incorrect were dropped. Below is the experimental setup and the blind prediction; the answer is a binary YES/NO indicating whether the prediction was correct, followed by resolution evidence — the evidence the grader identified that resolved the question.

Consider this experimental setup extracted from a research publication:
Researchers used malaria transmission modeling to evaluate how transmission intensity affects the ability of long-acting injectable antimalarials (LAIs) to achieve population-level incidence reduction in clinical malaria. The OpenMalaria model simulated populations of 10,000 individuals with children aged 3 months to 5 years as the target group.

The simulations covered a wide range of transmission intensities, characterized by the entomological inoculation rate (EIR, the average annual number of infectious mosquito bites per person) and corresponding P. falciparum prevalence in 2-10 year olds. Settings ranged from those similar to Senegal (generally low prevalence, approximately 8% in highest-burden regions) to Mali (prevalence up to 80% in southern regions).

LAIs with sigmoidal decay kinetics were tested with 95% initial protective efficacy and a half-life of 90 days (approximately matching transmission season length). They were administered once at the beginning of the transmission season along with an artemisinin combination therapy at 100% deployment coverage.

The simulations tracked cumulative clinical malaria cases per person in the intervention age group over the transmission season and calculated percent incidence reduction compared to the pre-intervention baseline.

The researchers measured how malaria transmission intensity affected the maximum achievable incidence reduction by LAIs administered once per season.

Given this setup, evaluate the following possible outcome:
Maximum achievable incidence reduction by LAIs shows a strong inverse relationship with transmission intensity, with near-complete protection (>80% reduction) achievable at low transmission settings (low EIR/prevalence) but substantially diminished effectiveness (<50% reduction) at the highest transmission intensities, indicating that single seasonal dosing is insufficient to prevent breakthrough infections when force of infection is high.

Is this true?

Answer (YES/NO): NO